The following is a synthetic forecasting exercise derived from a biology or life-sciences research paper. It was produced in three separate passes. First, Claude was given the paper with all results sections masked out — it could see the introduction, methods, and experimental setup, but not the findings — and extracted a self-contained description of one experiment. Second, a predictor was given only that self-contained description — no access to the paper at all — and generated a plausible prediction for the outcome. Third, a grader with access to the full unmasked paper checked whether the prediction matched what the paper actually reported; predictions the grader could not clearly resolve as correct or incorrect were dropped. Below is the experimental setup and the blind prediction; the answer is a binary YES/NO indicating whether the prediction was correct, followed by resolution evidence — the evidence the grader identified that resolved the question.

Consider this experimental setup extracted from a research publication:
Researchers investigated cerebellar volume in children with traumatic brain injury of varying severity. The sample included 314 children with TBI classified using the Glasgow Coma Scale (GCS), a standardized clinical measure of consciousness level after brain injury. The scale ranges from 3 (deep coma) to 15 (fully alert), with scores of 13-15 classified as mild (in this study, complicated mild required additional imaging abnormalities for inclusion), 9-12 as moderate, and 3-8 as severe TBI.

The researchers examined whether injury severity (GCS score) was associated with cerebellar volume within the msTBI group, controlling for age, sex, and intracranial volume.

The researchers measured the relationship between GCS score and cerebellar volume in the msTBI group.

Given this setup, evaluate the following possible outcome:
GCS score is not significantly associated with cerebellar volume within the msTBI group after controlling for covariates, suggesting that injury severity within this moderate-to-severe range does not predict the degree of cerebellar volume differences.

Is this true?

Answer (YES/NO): YES